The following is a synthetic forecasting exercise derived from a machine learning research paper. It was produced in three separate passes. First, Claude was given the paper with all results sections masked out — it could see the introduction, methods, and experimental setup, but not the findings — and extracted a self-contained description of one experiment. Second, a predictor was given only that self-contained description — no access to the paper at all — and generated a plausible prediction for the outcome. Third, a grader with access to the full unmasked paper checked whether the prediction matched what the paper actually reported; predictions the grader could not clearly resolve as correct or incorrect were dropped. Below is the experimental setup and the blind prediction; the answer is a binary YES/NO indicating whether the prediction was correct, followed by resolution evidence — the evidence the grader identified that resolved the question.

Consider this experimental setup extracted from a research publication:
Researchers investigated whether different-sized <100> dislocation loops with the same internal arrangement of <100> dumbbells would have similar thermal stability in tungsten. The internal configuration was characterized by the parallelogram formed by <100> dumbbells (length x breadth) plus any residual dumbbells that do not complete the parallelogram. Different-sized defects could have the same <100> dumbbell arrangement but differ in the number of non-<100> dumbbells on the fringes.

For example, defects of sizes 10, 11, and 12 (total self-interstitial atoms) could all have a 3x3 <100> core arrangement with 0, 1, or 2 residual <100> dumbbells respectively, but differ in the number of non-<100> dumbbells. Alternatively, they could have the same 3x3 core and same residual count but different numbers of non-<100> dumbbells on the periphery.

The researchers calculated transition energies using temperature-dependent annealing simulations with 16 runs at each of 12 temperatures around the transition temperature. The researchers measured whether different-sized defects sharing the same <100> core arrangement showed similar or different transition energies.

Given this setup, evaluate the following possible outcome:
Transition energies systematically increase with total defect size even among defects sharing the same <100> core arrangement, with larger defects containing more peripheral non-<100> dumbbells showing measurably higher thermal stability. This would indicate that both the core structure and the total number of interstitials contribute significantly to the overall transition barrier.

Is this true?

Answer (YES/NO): NO